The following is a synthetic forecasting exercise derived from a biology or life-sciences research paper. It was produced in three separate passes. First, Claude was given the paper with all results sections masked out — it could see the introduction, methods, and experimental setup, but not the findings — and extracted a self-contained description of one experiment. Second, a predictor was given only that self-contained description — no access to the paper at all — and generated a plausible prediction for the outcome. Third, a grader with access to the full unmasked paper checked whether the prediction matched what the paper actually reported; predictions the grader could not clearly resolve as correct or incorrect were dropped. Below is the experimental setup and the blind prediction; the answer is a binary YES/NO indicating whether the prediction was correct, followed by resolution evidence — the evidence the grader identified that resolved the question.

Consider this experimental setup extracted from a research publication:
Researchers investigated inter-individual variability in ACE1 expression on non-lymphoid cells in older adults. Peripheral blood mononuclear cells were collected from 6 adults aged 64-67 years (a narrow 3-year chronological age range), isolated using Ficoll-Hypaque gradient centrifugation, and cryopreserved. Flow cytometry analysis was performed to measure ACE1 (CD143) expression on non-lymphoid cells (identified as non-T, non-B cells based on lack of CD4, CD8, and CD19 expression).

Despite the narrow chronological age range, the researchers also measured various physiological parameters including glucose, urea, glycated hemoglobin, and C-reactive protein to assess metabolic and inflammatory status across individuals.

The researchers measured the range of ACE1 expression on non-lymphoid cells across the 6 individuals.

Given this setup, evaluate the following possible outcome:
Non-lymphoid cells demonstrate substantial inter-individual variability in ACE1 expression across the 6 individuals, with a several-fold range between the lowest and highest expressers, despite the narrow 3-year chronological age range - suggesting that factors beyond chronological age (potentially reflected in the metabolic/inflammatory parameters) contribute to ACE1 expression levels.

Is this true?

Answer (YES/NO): NO